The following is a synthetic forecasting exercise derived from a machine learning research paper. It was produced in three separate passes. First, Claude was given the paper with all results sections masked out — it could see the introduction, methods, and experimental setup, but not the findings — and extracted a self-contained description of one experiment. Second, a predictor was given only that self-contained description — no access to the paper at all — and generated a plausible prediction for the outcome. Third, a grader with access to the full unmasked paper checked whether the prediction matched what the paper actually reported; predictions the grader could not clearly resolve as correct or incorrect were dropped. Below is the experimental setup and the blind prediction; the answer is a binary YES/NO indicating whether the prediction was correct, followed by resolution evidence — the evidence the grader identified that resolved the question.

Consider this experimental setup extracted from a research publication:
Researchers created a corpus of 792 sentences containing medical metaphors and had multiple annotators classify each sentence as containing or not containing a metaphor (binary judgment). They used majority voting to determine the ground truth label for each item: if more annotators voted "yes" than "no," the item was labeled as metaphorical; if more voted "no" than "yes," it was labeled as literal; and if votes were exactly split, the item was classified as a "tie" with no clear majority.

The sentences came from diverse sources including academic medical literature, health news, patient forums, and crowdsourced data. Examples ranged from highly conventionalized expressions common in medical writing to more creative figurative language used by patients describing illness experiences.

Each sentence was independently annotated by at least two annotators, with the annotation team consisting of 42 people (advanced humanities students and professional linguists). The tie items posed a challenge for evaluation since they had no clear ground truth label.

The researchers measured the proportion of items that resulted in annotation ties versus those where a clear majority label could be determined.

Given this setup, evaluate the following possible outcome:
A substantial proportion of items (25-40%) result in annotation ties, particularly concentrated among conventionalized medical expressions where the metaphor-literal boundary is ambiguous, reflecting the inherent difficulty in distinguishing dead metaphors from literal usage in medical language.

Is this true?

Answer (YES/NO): NO